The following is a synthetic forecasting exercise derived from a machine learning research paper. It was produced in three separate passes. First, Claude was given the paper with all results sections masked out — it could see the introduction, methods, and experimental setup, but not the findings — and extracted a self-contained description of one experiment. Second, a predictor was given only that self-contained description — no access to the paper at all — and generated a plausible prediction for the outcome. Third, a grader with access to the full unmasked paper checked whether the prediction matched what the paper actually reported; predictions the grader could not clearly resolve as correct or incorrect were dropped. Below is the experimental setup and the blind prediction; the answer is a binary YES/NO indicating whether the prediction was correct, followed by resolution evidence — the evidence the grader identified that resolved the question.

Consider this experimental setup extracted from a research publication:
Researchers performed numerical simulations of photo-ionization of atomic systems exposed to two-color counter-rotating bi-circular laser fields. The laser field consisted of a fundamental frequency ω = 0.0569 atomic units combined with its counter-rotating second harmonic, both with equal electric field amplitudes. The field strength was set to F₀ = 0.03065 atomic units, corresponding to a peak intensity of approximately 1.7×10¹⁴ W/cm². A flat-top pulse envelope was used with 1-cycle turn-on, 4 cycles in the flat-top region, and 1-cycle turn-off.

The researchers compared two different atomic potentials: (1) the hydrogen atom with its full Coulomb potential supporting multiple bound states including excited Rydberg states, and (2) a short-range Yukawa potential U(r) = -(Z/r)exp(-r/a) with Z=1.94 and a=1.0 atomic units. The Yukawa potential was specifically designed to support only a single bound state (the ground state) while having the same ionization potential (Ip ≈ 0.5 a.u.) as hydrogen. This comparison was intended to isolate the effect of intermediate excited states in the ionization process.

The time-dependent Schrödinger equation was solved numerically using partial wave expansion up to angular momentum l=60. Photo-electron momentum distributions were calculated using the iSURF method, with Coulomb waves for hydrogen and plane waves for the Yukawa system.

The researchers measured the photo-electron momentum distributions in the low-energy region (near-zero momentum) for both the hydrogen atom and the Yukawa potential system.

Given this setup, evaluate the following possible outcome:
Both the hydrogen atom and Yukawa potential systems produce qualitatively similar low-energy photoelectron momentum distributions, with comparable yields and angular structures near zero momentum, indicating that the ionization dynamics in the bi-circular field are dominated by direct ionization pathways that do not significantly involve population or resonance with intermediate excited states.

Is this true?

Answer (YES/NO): NO